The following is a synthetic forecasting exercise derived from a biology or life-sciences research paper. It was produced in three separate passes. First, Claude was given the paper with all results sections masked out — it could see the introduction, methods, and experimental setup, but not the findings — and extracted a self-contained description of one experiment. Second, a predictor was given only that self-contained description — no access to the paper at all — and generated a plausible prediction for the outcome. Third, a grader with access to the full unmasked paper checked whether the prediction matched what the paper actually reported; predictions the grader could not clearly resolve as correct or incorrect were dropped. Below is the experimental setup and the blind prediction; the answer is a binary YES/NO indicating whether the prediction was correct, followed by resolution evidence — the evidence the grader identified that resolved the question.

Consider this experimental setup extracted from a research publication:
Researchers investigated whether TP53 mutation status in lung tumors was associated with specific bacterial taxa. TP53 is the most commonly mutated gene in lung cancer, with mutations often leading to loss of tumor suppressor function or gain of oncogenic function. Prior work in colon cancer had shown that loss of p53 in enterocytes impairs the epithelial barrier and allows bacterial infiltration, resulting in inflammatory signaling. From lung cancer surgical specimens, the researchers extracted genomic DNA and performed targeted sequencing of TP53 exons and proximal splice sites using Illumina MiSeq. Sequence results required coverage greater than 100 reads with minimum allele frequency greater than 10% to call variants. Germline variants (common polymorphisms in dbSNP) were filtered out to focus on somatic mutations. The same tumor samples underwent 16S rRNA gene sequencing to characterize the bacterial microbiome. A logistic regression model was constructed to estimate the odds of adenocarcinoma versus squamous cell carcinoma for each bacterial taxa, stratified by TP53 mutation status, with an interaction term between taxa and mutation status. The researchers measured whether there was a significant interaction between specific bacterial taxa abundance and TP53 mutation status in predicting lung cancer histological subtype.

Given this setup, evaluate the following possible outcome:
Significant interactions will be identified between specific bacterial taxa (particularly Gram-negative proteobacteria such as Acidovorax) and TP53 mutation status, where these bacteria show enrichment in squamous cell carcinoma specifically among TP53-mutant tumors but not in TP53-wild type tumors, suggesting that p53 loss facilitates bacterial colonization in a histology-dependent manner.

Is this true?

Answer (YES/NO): YES